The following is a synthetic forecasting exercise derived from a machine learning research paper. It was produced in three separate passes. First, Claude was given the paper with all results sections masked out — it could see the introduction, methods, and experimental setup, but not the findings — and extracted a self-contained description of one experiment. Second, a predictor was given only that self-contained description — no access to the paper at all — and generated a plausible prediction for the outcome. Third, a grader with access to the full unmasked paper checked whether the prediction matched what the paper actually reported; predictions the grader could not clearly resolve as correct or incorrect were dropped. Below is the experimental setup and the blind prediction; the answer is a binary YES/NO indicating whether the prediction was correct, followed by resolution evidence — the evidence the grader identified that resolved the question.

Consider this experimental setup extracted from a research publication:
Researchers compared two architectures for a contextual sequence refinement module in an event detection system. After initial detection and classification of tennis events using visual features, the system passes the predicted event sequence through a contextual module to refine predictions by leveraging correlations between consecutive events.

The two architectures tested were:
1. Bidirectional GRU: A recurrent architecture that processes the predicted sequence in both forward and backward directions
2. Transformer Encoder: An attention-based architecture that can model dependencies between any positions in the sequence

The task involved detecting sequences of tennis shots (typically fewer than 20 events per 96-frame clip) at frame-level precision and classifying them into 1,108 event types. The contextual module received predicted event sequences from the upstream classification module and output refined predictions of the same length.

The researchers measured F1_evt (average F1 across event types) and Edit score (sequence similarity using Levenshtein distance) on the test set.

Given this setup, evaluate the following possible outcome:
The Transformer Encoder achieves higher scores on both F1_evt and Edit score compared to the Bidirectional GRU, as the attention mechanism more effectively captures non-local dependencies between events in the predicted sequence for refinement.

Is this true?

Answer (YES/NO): NO